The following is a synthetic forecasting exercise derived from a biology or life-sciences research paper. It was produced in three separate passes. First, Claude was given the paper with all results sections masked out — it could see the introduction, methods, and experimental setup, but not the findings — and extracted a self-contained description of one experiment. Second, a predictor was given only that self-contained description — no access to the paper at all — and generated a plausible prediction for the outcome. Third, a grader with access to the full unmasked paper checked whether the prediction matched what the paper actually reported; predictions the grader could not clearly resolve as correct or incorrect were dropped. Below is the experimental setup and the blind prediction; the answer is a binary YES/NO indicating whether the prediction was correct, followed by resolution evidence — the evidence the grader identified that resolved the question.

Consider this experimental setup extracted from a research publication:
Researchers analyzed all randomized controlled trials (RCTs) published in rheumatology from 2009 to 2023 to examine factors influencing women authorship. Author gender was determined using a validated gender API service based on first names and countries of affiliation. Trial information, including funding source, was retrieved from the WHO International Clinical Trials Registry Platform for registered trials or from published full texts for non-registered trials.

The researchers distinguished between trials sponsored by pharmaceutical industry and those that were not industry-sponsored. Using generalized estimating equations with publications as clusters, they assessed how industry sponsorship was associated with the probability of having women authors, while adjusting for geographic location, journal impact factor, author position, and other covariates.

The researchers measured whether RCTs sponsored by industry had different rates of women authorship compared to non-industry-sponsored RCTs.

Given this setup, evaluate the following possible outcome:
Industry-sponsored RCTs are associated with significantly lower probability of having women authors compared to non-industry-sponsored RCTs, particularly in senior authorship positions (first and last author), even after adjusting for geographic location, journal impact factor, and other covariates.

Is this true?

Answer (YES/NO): NO